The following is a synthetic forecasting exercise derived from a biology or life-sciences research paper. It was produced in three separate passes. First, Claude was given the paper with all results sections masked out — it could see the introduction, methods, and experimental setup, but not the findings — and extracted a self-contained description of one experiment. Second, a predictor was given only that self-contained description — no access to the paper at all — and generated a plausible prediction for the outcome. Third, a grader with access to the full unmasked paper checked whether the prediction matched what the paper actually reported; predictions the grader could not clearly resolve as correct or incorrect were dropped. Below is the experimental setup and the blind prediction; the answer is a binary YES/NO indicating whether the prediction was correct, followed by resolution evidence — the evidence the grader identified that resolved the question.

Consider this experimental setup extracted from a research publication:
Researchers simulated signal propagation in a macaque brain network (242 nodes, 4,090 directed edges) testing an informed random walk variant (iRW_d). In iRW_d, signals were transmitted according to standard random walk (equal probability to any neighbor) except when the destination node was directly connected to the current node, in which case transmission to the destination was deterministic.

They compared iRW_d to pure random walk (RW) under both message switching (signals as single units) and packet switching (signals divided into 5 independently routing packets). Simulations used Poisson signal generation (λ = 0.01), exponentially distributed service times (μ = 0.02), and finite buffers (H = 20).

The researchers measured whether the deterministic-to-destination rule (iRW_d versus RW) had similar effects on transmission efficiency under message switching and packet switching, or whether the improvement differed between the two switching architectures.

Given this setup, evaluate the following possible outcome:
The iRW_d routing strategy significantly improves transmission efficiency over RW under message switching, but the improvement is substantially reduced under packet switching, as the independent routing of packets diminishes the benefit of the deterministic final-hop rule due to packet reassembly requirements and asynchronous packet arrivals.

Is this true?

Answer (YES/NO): NO